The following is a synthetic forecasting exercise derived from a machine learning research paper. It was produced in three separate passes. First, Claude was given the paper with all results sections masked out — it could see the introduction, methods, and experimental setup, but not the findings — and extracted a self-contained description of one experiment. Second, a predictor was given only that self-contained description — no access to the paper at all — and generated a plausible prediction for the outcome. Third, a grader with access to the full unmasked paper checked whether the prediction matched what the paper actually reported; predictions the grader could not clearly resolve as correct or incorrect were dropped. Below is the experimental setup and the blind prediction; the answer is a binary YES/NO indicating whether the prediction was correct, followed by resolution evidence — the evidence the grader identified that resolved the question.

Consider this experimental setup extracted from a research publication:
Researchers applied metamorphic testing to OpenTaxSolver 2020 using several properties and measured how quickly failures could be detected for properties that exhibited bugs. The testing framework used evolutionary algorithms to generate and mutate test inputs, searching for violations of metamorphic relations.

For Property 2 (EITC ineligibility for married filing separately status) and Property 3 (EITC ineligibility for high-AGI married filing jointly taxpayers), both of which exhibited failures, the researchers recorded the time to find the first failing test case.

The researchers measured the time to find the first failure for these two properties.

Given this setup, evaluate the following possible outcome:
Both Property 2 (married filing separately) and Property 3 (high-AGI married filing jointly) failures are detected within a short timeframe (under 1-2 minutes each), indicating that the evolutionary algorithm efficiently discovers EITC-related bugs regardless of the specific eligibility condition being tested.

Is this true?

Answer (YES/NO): YES